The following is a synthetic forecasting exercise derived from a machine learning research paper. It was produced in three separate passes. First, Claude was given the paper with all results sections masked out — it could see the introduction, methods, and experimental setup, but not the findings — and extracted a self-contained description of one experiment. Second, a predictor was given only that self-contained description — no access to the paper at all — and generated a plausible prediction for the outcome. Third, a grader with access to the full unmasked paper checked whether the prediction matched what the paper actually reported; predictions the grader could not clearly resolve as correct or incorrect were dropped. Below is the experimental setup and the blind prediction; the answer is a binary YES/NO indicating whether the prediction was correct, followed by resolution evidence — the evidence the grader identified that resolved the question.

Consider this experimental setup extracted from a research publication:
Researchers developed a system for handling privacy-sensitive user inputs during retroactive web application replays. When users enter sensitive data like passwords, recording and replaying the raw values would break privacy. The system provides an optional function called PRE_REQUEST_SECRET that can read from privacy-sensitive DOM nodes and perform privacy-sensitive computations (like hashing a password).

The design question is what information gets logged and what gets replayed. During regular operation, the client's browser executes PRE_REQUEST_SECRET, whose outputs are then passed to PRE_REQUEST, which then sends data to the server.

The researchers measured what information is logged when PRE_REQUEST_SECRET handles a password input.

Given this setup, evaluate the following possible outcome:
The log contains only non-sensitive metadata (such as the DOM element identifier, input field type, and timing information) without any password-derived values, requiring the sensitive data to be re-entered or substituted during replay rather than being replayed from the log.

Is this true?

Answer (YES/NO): NO